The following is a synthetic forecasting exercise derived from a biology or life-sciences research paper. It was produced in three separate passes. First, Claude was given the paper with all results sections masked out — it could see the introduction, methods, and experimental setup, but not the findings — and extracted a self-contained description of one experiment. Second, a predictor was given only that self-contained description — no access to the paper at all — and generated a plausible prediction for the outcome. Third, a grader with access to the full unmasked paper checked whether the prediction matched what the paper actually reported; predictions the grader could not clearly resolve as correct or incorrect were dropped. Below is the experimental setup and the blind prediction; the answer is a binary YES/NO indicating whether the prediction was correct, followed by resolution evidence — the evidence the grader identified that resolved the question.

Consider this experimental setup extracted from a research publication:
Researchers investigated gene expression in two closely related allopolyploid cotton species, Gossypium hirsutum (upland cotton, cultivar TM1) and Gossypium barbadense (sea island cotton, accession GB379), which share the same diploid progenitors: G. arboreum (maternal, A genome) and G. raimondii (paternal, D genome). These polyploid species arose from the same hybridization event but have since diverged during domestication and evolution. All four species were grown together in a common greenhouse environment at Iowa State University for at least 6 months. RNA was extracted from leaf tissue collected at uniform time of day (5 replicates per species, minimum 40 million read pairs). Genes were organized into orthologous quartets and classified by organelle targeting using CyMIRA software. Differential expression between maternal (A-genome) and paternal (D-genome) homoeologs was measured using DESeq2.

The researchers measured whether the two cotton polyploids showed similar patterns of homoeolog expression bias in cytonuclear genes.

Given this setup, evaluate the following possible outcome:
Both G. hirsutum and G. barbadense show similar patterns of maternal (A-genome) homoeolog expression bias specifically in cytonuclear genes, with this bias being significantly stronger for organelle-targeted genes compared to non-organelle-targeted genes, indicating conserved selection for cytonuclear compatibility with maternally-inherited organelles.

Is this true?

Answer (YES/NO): NO